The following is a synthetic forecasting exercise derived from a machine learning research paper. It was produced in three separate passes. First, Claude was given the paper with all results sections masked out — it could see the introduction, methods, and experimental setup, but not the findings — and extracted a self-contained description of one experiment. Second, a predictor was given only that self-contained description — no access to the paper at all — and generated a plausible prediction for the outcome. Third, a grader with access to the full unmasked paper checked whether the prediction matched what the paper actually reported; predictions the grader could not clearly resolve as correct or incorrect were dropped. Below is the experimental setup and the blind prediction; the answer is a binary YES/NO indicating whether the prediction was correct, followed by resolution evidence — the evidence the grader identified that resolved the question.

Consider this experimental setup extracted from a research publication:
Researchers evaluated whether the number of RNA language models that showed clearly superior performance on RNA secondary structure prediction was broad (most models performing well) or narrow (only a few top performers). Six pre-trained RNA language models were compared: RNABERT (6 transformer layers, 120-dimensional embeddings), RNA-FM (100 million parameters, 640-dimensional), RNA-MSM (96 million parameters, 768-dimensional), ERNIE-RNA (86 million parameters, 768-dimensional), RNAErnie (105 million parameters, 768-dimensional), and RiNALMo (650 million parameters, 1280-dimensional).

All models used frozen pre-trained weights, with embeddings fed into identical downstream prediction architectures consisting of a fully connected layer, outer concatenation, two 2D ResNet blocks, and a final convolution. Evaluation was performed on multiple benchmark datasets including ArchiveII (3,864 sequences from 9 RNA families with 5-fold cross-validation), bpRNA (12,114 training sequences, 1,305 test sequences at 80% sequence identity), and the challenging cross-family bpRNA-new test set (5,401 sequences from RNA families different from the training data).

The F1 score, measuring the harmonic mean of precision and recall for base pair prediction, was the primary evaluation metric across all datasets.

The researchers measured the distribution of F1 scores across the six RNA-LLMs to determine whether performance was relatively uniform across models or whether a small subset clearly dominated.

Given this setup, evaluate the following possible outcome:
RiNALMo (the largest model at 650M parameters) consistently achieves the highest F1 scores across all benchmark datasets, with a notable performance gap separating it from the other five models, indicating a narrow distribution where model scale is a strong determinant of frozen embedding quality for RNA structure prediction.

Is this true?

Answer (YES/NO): NO